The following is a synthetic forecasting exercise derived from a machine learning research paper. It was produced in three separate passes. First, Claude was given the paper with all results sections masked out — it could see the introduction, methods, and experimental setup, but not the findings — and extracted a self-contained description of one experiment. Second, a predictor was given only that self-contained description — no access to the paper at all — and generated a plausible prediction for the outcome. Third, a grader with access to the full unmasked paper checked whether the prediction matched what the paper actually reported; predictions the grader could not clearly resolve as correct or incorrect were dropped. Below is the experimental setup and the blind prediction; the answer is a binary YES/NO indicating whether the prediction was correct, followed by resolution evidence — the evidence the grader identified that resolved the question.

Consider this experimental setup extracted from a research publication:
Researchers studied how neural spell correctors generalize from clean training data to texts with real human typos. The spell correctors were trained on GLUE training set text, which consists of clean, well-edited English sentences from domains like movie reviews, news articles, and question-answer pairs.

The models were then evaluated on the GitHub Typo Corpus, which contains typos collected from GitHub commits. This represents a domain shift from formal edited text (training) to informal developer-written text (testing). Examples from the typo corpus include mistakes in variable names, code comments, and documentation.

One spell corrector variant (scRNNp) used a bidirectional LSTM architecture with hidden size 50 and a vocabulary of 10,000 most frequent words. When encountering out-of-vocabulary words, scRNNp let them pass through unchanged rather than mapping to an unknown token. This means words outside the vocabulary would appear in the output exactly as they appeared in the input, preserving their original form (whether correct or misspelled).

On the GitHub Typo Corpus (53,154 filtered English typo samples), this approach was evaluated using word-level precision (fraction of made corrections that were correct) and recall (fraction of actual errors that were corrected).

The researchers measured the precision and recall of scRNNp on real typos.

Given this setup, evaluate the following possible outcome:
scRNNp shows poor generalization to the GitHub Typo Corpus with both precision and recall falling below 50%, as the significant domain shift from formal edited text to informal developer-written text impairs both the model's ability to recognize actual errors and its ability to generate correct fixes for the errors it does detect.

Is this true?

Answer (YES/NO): YES